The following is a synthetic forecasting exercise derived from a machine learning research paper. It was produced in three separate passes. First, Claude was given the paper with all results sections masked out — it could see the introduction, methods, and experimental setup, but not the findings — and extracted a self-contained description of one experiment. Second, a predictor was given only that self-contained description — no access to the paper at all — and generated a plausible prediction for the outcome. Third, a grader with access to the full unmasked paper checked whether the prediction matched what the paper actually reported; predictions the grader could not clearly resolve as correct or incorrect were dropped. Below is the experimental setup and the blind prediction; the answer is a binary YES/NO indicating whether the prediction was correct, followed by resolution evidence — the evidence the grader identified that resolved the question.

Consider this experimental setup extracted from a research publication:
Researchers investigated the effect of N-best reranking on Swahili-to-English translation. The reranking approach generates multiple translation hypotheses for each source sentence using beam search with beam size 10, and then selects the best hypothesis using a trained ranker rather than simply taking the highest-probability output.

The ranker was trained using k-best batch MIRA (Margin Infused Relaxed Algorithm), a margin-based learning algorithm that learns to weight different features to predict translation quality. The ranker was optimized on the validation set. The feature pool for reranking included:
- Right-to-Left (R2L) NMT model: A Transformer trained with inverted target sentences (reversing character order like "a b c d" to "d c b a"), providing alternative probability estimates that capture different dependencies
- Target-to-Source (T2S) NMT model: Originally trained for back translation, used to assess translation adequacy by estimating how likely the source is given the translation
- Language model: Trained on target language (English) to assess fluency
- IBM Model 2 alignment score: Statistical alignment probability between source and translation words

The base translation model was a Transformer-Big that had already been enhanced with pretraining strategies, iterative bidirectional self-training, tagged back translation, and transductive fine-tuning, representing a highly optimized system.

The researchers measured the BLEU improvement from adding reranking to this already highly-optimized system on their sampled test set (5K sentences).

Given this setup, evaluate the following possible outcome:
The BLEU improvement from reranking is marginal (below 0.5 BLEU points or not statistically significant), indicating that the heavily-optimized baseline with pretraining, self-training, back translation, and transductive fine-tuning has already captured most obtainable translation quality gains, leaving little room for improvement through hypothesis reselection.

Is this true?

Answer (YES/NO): NO